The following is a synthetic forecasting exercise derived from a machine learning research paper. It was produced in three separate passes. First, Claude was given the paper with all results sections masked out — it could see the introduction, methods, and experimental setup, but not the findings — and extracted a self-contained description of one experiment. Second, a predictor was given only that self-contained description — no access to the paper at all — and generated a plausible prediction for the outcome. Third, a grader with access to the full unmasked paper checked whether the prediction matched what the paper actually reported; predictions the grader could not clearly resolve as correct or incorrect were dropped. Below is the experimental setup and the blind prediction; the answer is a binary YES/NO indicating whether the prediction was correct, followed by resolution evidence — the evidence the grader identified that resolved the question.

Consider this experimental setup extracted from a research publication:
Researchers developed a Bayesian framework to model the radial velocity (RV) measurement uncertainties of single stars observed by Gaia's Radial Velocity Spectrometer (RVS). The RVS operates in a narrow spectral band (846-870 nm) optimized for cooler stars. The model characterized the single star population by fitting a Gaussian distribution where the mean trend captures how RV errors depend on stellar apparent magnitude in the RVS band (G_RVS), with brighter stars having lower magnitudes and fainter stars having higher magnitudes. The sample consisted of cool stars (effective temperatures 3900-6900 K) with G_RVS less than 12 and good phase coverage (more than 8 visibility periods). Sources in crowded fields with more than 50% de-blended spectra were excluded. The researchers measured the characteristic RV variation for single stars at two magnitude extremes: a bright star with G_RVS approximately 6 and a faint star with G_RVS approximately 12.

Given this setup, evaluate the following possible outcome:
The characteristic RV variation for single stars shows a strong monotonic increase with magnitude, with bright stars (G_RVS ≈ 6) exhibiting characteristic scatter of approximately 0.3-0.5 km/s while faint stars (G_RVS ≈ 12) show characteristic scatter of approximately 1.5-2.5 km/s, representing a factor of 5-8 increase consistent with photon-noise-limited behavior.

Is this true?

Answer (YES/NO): NO